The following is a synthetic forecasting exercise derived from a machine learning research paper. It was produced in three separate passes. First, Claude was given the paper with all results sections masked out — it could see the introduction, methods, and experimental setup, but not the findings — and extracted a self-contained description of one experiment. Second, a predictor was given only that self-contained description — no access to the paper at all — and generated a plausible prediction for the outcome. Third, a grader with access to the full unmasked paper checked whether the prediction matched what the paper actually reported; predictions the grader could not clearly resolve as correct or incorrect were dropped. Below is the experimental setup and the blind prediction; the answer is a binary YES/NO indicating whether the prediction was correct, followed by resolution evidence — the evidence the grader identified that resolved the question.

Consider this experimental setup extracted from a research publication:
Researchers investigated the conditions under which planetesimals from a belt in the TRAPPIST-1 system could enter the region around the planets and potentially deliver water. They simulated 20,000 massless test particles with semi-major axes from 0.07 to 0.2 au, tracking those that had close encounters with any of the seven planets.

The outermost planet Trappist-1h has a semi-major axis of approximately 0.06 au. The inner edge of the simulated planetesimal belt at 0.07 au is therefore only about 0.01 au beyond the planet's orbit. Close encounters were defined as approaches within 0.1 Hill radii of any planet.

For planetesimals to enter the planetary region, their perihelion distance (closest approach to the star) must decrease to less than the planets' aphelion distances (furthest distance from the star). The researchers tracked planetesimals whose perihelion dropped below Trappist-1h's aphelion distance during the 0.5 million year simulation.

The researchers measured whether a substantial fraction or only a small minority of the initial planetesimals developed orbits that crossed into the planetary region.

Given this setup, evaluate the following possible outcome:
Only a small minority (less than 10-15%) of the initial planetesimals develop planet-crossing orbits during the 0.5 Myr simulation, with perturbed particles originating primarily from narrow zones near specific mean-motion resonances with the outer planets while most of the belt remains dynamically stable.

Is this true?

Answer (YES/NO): NO